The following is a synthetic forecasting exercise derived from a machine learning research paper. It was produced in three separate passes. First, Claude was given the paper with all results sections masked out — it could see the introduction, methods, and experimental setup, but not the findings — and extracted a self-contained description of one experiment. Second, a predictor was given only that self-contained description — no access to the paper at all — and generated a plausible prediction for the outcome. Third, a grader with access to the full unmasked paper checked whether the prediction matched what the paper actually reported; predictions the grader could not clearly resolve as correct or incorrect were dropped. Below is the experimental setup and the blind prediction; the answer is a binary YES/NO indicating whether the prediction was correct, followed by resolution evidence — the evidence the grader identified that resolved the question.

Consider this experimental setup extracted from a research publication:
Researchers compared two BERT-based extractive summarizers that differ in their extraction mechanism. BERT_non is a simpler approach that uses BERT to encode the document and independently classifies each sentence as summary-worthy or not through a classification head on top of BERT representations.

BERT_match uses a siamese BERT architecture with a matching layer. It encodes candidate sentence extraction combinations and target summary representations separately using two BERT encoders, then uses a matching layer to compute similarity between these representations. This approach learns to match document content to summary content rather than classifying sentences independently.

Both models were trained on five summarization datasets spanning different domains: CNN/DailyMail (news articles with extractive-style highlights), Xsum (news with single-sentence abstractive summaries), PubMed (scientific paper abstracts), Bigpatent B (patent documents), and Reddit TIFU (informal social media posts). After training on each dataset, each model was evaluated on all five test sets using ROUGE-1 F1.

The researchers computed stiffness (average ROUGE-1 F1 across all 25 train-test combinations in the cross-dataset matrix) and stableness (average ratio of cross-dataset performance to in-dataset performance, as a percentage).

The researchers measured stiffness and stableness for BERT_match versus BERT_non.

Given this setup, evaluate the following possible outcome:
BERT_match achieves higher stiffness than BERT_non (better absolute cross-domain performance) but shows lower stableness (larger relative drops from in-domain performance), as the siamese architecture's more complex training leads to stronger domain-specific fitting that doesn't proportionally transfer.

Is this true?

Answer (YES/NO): NO